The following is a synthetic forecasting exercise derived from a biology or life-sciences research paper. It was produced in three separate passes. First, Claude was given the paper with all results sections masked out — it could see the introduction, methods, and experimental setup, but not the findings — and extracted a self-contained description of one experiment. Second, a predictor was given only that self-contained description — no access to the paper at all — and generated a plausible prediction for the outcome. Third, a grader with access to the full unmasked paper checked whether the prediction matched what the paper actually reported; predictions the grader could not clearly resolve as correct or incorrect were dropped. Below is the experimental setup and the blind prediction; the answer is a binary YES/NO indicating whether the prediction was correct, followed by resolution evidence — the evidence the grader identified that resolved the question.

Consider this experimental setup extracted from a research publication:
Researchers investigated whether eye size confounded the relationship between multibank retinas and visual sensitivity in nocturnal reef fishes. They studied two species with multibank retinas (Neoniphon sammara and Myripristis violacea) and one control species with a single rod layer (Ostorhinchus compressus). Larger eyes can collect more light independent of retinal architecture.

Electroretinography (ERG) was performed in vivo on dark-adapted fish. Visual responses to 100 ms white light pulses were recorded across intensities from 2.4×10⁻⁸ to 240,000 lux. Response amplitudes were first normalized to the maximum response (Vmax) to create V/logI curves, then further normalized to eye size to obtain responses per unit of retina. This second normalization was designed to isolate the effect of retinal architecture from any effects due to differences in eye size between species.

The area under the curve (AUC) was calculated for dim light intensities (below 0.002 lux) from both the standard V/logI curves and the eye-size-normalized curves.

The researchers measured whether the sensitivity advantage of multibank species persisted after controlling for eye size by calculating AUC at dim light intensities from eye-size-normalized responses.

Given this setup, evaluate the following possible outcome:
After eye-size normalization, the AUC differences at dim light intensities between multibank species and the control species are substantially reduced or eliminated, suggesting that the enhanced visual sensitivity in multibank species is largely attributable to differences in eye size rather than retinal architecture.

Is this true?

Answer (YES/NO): NO